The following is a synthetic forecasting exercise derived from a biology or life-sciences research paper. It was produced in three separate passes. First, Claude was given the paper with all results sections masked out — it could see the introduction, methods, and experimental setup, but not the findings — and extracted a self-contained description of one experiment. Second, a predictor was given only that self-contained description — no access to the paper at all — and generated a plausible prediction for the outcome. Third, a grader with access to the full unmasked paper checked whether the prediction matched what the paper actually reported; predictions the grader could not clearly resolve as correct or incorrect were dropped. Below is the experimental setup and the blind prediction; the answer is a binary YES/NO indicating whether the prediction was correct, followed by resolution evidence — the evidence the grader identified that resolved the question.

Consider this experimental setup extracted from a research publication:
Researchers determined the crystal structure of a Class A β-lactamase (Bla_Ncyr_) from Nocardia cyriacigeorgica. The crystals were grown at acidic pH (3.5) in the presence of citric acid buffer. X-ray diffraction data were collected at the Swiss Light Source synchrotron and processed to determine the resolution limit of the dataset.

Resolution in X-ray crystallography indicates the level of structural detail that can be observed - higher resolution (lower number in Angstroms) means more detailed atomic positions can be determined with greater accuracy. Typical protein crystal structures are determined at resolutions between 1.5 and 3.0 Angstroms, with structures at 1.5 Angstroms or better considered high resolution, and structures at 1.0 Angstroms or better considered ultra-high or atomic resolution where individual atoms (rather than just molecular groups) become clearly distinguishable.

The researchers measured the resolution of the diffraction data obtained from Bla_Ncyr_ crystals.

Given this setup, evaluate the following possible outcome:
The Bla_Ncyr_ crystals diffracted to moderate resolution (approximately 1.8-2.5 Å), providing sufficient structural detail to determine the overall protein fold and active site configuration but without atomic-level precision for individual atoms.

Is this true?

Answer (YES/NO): NO